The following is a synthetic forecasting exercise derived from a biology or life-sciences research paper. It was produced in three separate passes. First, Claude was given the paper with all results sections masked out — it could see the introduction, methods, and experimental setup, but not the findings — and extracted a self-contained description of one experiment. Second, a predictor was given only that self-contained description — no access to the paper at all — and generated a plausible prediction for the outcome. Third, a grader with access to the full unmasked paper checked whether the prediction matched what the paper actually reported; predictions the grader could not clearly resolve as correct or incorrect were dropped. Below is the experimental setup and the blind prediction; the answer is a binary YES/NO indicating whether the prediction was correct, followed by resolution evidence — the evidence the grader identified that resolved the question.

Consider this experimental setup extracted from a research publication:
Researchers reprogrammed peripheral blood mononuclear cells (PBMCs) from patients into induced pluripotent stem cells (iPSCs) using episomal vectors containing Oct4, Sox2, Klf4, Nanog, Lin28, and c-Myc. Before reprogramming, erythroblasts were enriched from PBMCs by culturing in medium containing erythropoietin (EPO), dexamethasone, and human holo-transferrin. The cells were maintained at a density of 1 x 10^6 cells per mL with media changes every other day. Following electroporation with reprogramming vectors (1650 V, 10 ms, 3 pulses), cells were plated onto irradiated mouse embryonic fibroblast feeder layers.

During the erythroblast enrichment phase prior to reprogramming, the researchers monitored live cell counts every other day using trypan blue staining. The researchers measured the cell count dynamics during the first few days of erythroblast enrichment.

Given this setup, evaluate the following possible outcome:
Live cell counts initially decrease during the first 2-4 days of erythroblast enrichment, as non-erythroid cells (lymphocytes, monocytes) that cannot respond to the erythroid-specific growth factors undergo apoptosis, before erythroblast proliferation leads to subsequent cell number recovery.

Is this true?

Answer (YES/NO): YES